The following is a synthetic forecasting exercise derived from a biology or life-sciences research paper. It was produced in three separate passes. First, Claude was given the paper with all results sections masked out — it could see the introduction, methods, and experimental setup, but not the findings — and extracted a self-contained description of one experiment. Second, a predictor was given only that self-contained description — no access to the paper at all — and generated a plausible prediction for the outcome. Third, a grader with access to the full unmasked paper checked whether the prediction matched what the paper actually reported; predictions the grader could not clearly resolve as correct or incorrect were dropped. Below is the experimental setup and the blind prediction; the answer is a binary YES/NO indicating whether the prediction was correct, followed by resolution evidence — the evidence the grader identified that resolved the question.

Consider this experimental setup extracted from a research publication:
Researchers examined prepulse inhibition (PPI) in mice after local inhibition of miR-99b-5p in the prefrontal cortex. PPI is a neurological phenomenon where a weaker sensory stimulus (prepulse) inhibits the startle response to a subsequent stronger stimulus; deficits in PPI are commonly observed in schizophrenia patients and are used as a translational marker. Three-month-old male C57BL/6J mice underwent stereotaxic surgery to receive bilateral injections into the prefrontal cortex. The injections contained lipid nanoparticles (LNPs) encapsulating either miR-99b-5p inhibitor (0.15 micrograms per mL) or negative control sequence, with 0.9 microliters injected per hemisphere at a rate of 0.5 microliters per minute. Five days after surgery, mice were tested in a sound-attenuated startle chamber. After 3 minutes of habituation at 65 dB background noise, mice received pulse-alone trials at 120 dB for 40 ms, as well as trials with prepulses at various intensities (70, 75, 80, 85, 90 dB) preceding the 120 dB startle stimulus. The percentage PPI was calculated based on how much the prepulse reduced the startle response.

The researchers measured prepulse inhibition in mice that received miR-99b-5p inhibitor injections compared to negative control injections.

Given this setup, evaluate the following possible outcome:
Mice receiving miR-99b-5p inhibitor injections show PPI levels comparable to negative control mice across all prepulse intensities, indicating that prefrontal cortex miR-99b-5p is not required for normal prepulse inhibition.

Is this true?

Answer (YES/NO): NO